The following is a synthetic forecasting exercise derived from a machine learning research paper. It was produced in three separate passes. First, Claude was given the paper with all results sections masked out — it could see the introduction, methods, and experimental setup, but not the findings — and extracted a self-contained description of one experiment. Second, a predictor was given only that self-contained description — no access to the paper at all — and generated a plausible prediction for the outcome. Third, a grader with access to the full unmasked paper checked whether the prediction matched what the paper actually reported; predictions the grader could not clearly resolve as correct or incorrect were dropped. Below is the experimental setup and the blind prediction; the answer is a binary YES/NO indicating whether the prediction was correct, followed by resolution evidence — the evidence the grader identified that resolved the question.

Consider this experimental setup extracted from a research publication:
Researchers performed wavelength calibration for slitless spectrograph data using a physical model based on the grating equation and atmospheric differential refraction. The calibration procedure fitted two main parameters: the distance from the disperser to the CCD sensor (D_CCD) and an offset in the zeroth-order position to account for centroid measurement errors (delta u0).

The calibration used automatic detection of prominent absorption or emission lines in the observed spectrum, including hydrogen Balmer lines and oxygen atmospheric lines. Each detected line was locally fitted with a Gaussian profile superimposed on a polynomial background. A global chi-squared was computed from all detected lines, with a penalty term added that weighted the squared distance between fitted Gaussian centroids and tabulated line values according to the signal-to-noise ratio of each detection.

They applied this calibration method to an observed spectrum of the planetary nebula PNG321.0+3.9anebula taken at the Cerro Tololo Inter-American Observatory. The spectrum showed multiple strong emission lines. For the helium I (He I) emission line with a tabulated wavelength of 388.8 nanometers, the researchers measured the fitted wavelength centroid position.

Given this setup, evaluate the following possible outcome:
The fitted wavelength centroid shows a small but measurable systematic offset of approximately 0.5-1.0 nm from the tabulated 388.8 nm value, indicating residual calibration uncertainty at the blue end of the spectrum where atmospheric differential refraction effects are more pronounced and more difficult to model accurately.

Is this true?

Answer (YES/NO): NO